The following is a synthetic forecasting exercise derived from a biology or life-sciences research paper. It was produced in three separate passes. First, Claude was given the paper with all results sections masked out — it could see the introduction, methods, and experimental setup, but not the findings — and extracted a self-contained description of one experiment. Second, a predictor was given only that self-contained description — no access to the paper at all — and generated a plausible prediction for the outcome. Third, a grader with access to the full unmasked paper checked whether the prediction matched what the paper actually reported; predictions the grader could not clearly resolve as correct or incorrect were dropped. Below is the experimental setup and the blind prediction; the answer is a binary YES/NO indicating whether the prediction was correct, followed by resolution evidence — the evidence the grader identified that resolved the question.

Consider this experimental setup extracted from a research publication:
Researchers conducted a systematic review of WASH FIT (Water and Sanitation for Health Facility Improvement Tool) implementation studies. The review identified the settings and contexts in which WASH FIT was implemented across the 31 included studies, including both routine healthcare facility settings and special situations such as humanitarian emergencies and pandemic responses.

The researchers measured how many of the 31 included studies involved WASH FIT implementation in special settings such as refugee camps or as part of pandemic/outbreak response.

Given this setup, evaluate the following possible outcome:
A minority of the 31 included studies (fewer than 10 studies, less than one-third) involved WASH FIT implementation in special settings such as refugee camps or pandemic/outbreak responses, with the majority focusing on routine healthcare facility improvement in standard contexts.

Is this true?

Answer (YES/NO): NO